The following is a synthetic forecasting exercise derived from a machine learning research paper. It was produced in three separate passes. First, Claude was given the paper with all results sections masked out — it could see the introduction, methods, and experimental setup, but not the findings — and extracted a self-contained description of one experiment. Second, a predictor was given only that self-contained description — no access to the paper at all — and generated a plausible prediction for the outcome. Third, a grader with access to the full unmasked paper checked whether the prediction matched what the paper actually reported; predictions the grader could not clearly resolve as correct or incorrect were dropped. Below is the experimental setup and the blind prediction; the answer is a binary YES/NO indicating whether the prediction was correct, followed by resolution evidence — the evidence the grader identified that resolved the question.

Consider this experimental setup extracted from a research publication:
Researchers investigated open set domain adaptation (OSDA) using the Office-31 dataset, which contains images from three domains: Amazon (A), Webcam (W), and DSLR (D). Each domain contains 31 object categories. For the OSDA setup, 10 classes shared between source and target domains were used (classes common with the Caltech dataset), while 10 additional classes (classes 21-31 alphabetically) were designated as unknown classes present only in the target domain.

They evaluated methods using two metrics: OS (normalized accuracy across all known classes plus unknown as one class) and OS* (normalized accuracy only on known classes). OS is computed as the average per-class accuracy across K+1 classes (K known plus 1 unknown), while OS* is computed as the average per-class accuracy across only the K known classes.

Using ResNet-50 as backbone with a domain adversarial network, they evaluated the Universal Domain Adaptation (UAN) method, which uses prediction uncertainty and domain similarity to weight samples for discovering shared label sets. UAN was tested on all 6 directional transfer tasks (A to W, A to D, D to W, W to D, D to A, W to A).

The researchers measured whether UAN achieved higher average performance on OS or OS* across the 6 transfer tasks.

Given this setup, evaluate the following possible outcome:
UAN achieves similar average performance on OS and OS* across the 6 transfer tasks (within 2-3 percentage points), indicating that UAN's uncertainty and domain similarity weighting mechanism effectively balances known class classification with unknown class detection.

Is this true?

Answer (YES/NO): NO